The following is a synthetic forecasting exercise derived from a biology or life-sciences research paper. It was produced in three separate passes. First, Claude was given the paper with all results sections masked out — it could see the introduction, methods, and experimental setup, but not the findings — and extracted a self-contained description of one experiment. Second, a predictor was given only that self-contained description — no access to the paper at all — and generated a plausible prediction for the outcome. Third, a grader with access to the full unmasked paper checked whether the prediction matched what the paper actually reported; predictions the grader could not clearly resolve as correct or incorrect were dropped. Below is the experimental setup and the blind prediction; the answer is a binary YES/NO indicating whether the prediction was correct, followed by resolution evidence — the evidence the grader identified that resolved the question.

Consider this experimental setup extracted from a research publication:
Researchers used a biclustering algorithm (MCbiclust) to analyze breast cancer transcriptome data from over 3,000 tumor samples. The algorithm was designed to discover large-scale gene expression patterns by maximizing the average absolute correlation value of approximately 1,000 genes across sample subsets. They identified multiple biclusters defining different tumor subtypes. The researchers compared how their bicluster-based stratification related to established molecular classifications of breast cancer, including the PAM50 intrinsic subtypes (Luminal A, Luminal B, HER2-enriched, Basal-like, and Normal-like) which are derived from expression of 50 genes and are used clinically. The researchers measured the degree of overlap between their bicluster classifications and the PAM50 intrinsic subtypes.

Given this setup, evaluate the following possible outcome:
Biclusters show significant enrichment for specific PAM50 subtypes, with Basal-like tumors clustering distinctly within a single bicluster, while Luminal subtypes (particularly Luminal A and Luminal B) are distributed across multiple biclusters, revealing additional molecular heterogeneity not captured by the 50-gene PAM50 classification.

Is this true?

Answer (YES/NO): NO